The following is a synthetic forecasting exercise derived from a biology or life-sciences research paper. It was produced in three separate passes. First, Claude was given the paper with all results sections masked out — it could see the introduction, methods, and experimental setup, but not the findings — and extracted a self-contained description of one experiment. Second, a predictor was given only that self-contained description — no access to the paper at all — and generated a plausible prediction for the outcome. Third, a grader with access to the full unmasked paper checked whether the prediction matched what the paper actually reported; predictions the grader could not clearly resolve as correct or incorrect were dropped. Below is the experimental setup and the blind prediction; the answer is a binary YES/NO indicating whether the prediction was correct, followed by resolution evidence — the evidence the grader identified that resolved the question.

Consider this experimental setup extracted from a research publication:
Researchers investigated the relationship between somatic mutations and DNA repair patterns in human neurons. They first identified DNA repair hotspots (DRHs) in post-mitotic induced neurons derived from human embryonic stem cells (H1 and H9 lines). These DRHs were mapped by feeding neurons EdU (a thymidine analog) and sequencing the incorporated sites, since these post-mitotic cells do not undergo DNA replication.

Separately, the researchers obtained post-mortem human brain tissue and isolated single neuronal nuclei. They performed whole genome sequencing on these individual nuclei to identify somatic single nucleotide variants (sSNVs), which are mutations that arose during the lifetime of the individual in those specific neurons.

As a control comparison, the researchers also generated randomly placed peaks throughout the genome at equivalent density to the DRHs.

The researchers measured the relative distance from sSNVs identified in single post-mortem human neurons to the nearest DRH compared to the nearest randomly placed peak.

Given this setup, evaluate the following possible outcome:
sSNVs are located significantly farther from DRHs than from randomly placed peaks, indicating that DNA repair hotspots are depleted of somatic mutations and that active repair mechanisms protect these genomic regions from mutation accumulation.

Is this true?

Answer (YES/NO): NO